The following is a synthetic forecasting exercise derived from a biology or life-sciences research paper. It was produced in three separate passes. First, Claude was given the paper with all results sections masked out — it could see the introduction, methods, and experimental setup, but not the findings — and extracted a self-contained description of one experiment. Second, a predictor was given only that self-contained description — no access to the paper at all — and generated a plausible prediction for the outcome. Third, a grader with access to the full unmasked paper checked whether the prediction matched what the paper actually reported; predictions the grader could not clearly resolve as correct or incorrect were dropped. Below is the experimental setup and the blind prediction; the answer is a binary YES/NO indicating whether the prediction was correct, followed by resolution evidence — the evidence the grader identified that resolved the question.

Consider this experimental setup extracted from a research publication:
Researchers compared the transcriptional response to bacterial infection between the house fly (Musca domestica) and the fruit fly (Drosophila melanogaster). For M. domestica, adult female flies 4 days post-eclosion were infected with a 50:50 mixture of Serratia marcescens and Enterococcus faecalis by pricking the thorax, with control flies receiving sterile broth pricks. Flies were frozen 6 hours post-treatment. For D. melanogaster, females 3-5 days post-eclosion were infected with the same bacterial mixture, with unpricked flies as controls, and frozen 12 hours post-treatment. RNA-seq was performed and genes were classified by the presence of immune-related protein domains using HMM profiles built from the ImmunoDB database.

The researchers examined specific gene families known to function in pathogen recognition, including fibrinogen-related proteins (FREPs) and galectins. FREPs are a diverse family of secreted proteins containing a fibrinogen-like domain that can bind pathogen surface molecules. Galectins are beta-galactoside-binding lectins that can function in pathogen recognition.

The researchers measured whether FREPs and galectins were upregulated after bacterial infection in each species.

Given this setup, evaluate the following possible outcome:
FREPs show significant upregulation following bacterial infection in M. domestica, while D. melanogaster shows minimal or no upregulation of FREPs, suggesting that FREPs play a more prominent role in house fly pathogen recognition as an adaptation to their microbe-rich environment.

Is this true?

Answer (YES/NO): YES